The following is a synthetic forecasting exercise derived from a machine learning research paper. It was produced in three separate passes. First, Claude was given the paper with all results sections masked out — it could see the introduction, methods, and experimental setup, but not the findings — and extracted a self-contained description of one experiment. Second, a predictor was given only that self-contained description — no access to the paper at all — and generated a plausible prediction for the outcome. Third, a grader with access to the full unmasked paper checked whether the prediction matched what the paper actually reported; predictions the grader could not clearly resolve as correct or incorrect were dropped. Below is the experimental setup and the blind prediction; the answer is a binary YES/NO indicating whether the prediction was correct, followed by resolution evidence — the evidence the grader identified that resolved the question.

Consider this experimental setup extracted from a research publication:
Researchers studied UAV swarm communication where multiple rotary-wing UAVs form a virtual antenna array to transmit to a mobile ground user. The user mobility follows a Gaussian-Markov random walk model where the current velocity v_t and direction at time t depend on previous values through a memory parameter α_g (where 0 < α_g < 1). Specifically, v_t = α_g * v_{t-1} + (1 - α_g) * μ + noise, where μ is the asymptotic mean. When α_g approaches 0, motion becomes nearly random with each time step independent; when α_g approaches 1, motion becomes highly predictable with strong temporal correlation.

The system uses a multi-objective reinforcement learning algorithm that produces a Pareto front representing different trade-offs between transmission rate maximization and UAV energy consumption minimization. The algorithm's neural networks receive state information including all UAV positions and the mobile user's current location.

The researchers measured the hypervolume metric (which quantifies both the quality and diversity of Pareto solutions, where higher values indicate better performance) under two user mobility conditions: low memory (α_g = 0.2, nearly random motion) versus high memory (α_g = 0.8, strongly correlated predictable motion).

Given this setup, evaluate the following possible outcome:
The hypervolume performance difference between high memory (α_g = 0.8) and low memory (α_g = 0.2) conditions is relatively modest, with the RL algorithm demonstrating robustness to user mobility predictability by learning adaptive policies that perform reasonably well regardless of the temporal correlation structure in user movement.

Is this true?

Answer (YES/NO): YES